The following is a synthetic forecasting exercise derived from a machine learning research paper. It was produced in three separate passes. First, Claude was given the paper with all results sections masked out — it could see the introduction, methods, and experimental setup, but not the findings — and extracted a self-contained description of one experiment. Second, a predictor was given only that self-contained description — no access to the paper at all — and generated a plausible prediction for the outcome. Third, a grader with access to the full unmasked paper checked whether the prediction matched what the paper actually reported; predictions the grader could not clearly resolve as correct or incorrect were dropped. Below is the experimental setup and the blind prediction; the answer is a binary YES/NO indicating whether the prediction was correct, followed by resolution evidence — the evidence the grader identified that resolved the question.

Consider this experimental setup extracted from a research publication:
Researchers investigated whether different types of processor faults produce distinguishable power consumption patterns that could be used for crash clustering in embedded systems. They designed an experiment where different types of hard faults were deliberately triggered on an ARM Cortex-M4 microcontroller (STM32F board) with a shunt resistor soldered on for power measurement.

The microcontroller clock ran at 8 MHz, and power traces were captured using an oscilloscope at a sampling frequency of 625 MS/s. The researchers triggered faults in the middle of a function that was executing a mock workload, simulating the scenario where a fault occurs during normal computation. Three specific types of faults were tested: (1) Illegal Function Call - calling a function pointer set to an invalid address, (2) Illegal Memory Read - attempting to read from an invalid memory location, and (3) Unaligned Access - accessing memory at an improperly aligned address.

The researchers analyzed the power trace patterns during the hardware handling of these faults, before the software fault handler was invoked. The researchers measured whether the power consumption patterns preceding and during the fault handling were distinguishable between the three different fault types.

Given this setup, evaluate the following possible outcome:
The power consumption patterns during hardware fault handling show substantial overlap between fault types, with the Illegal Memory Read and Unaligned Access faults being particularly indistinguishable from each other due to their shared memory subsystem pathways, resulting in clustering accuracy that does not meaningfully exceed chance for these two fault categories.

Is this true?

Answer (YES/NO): NO